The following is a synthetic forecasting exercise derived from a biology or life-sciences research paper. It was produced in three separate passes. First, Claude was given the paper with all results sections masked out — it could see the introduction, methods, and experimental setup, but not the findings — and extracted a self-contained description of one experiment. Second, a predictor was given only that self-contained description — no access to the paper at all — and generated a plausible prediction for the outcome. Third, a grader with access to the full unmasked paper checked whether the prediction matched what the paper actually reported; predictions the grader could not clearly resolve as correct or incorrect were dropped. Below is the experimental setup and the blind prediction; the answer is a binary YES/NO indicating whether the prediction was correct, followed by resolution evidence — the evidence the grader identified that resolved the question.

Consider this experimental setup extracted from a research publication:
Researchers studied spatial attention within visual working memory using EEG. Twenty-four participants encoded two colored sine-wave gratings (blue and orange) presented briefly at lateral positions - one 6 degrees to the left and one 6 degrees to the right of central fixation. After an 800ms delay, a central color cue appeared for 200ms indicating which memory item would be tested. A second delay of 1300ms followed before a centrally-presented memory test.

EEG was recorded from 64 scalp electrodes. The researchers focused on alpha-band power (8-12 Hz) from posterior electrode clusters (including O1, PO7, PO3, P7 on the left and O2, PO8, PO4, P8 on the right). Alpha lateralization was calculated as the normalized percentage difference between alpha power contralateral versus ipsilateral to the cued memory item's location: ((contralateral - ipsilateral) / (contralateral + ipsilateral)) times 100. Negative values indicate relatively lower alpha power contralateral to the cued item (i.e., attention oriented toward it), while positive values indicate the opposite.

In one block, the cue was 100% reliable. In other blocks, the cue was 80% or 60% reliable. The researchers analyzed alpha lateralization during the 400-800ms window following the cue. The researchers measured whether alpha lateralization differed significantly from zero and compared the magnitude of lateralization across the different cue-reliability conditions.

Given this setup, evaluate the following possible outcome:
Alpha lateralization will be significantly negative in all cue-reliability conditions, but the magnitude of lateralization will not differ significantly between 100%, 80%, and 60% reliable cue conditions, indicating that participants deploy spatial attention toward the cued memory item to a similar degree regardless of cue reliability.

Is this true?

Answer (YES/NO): NO